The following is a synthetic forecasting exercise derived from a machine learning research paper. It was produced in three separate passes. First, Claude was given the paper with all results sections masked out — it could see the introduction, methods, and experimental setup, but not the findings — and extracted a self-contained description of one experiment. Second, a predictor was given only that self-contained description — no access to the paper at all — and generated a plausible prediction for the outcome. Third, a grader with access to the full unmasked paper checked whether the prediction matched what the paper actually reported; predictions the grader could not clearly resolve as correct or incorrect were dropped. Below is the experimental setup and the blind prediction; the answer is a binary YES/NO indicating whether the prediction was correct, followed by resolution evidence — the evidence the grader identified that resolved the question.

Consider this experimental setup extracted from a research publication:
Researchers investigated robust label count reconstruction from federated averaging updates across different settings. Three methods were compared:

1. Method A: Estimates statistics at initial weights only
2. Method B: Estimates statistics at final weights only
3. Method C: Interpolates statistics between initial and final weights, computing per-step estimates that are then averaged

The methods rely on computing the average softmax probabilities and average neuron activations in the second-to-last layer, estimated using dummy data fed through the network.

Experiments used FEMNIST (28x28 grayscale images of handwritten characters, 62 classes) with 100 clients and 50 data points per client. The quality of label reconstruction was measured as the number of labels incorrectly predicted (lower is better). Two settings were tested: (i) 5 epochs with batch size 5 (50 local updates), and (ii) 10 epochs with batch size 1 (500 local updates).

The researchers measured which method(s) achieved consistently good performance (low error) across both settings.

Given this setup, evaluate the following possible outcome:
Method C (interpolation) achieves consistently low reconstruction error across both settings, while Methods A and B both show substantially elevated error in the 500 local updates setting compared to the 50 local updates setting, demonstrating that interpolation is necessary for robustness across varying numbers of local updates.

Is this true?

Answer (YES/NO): NO